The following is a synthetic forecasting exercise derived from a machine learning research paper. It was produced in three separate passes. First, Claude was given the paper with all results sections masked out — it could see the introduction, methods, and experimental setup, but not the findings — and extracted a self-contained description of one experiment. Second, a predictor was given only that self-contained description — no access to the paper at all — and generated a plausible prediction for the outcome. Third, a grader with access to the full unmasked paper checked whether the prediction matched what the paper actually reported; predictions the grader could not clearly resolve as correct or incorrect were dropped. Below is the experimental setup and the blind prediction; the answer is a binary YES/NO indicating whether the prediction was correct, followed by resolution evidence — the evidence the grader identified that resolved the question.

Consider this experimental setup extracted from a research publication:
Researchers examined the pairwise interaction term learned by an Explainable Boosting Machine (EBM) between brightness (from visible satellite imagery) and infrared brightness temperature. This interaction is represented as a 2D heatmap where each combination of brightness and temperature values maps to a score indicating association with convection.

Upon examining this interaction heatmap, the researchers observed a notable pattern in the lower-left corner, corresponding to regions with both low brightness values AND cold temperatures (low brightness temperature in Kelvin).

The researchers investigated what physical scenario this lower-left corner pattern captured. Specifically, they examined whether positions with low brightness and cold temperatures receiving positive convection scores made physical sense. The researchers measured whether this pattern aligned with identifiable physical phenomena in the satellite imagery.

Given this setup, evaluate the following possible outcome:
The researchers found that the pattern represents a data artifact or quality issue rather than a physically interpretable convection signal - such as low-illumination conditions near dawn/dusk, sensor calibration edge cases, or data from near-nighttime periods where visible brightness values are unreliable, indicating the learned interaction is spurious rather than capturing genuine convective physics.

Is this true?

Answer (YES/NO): NO